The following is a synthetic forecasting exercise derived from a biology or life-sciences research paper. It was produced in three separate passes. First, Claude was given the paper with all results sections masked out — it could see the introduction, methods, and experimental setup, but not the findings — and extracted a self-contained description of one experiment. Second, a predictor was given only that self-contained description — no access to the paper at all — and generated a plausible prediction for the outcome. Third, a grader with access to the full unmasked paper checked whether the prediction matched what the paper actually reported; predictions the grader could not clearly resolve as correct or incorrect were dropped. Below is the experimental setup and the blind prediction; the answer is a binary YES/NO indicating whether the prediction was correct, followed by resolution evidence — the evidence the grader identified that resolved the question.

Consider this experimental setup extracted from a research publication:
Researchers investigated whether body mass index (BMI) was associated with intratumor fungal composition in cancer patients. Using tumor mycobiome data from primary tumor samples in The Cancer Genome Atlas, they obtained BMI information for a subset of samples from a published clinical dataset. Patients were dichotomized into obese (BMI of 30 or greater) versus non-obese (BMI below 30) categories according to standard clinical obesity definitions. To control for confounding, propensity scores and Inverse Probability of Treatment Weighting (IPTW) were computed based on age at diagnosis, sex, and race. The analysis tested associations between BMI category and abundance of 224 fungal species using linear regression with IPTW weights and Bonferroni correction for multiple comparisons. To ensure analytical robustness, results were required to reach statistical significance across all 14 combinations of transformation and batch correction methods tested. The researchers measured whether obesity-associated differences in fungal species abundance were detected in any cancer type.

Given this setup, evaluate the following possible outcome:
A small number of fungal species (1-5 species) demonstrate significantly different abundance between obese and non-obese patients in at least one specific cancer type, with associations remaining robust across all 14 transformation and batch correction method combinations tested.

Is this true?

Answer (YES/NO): YES